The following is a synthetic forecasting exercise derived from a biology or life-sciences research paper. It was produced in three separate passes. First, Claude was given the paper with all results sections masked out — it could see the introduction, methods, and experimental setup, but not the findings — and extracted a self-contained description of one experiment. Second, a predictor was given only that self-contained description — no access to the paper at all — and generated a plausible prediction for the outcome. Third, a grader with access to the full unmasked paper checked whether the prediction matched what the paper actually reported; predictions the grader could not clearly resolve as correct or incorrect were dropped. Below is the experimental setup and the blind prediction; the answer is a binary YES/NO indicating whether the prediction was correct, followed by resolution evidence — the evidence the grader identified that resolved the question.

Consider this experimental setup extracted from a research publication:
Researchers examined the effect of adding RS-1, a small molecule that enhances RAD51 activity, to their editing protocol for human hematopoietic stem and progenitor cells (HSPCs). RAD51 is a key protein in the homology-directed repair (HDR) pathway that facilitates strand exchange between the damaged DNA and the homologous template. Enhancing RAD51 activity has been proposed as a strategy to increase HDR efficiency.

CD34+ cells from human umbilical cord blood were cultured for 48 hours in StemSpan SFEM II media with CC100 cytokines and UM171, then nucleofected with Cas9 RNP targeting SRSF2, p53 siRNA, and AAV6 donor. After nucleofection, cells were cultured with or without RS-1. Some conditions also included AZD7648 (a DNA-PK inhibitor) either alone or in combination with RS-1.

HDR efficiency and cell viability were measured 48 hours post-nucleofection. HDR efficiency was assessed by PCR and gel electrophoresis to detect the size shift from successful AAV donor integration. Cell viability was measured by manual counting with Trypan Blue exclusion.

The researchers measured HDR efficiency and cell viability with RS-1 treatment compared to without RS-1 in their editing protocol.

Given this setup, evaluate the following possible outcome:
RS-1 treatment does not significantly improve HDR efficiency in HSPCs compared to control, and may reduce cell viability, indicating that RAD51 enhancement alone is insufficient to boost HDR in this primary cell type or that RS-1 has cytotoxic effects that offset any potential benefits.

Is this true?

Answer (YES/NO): YES